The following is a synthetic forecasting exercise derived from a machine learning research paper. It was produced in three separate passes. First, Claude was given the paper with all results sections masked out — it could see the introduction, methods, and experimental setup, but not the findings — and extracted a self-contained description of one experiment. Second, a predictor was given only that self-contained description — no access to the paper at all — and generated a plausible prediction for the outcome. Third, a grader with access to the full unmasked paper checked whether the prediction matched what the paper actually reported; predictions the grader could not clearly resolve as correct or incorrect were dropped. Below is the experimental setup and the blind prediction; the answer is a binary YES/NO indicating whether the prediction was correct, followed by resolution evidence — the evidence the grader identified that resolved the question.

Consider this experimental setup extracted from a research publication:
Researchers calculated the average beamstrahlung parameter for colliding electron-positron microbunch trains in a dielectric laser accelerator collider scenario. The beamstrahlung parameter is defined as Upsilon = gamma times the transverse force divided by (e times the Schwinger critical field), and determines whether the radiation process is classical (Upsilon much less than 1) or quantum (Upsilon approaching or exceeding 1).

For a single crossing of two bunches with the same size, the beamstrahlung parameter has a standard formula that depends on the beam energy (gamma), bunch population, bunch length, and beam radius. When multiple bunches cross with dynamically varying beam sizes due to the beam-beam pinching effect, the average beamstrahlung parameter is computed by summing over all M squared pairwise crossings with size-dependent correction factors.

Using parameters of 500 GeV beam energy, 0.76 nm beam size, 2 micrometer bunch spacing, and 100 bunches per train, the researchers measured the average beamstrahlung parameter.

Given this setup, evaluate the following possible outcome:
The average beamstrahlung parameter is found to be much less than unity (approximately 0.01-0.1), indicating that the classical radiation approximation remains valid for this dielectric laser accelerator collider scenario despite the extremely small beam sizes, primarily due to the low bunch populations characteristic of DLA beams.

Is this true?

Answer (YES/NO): YES